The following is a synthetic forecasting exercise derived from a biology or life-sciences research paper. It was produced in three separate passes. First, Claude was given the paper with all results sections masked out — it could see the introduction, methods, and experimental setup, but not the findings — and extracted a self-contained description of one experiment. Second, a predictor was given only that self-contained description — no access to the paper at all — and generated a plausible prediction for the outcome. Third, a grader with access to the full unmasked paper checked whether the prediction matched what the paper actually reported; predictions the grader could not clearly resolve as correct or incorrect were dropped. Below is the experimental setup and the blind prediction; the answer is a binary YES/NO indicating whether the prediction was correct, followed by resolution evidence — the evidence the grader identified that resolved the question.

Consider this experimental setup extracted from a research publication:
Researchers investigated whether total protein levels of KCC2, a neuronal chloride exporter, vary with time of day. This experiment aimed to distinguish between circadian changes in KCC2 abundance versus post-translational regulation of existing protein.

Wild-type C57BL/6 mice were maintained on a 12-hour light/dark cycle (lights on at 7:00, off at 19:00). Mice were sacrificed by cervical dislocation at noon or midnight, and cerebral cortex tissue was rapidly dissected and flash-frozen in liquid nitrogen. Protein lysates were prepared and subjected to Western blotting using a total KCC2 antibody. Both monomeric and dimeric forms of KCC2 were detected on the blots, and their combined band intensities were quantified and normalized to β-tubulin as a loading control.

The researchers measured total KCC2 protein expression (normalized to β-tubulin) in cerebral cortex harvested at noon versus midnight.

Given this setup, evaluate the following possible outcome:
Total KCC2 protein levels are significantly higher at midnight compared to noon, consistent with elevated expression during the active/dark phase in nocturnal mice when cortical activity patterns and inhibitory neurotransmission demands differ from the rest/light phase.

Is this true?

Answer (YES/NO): NO